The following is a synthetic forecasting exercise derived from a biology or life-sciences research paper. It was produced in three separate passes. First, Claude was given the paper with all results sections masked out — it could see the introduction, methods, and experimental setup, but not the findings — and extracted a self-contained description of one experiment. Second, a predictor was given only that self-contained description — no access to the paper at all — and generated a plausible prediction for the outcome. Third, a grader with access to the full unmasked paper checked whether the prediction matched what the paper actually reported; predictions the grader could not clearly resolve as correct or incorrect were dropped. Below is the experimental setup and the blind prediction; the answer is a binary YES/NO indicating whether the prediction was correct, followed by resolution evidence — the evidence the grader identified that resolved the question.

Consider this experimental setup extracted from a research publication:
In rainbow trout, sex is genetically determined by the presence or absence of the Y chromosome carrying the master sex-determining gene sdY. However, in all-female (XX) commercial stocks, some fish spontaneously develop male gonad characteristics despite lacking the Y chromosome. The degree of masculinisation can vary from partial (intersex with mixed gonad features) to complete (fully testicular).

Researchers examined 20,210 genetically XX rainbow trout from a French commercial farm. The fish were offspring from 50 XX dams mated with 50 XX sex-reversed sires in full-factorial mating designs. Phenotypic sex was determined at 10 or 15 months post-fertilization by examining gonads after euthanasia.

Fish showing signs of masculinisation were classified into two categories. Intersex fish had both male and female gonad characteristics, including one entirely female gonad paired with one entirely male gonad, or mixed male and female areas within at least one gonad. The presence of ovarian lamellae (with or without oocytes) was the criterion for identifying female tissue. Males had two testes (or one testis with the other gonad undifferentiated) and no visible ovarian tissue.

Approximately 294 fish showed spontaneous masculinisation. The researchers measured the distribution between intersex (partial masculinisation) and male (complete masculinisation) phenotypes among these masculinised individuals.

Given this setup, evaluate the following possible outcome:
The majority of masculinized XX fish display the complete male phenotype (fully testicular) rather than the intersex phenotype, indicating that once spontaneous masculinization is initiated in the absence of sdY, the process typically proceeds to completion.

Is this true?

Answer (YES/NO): YES